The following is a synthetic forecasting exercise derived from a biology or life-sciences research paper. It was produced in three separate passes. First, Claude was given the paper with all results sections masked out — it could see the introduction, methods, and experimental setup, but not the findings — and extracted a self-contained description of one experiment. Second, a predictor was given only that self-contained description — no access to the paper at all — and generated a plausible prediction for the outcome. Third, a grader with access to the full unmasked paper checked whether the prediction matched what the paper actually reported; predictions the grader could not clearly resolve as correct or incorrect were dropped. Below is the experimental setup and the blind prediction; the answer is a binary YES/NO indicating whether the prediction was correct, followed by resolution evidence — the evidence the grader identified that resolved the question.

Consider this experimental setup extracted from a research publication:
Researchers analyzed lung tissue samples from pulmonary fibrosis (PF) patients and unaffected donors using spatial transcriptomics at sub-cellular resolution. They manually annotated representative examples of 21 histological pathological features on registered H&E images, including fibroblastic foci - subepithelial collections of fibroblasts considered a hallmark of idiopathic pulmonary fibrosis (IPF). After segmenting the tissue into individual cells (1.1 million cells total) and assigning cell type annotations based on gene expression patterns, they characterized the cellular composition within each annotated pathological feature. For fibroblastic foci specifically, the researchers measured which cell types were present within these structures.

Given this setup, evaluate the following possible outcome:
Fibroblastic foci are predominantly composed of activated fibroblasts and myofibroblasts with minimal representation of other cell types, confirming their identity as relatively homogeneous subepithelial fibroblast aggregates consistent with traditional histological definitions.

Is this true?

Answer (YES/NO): NO